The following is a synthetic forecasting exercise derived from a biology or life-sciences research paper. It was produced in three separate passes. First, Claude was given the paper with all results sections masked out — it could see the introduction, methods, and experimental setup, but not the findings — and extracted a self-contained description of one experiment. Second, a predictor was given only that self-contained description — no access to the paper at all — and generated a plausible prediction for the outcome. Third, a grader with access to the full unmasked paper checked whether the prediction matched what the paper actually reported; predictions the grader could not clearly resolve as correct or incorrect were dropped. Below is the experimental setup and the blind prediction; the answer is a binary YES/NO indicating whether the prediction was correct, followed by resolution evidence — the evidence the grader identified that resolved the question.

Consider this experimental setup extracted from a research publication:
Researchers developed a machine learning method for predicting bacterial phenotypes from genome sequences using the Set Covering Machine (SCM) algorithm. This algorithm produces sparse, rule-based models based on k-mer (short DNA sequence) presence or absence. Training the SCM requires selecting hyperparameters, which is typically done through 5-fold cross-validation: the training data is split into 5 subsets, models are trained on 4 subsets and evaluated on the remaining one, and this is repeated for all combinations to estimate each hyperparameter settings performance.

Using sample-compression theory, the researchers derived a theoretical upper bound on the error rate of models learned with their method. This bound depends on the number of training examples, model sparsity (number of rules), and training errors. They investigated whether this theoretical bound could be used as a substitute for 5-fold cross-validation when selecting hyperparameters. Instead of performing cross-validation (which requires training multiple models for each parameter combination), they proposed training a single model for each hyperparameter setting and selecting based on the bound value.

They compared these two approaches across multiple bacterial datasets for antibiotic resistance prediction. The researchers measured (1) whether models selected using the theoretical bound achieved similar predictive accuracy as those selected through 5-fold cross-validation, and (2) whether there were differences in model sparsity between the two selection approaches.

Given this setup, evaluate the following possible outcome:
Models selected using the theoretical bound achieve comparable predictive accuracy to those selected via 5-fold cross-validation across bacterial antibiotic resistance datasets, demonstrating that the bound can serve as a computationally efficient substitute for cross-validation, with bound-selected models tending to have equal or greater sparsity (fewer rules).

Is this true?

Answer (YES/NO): YES